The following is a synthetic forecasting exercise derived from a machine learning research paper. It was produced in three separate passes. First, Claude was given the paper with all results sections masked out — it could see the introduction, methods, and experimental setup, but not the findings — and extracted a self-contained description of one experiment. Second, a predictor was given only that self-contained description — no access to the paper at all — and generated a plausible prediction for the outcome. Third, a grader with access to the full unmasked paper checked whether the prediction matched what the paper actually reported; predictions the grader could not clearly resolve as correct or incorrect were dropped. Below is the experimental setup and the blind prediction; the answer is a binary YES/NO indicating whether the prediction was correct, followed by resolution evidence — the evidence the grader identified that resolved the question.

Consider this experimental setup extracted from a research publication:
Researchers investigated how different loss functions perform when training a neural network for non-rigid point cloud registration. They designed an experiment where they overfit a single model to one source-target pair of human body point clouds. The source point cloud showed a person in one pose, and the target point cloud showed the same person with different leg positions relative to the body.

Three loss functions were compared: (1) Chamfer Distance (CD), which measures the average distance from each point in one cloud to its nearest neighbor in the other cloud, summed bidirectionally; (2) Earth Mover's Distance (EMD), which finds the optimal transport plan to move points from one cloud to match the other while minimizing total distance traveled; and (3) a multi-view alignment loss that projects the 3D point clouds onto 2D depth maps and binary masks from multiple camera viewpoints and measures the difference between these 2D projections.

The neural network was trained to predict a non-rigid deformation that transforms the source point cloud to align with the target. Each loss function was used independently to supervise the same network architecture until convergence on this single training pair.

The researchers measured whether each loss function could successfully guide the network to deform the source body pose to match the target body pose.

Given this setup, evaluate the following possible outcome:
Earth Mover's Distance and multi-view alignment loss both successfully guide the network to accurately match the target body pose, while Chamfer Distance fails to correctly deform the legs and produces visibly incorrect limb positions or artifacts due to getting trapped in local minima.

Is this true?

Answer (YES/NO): NO